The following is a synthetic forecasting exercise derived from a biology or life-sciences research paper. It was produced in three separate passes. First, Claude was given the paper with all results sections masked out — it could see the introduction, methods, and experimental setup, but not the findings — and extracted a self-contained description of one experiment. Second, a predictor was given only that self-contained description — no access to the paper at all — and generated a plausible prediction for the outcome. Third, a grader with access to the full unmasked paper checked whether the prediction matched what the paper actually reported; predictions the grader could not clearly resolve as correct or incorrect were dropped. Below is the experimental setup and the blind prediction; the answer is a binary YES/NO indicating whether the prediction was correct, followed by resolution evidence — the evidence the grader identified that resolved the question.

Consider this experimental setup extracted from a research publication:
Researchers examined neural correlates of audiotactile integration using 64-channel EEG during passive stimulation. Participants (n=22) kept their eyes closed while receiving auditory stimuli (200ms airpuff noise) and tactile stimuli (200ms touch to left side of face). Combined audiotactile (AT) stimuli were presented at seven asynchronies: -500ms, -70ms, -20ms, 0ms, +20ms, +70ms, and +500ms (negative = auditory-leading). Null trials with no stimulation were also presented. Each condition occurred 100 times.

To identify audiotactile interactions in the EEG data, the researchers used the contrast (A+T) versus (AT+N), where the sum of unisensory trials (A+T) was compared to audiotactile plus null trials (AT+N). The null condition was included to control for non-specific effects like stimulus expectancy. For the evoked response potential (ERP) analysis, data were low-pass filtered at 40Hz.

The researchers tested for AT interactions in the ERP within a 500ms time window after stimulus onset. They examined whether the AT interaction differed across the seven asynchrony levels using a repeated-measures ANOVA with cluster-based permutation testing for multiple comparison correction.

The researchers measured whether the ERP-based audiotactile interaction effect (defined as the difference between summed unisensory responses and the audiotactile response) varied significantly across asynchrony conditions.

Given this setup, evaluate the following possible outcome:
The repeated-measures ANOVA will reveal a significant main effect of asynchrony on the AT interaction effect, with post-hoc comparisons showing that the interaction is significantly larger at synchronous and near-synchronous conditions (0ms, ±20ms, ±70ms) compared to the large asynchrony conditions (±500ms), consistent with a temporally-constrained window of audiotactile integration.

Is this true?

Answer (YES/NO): NO